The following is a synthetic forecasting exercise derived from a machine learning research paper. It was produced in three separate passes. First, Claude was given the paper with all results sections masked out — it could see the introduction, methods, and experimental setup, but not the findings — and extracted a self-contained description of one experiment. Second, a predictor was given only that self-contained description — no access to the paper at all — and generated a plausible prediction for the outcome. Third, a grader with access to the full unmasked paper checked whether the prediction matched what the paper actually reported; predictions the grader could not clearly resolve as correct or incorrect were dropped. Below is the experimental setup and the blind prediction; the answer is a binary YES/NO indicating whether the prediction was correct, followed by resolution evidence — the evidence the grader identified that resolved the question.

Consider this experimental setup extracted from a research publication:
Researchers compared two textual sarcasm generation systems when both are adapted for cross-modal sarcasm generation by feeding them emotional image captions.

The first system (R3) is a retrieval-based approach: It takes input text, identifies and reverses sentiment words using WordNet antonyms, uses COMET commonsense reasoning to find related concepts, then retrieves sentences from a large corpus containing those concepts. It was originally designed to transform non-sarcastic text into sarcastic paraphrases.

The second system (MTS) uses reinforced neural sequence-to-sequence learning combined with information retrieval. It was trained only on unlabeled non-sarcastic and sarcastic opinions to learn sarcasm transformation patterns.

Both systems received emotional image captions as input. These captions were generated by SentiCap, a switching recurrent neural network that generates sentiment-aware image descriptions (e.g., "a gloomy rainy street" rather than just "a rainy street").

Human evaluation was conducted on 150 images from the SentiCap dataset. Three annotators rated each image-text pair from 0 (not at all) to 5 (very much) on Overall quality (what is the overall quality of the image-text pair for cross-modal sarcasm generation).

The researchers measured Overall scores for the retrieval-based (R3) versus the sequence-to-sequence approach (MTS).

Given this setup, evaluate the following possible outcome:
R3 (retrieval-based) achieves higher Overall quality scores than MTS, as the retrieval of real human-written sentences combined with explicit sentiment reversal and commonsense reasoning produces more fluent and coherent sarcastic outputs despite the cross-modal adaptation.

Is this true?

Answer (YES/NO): YES